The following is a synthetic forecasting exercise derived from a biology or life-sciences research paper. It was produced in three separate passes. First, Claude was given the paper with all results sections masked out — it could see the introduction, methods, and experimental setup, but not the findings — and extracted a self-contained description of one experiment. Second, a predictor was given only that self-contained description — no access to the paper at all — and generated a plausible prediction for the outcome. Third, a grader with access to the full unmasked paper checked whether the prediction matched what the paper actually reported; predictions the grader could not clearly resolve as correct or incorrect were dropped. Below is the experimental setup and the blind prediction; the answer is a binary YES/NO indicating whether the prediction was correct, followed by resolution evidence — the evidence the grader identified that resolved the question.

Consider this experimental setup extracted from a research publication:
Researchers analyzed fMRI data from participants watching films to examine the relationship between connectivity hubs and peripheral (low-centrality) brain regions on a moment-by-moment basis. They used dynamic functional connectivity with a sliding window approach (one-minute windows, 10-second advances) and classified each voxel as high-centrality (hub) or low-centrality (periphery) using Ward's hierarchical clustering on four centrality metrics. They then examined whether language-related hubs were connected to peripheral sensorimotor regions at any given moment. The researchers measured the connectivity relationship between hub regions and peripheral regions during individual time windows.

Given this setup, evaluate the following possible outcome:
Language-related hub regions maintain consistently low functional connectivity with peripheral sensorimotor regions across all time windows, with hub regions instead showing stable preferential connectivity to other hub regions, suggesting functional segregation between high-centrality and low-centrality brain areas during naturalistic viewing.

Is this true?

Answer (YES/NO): NO